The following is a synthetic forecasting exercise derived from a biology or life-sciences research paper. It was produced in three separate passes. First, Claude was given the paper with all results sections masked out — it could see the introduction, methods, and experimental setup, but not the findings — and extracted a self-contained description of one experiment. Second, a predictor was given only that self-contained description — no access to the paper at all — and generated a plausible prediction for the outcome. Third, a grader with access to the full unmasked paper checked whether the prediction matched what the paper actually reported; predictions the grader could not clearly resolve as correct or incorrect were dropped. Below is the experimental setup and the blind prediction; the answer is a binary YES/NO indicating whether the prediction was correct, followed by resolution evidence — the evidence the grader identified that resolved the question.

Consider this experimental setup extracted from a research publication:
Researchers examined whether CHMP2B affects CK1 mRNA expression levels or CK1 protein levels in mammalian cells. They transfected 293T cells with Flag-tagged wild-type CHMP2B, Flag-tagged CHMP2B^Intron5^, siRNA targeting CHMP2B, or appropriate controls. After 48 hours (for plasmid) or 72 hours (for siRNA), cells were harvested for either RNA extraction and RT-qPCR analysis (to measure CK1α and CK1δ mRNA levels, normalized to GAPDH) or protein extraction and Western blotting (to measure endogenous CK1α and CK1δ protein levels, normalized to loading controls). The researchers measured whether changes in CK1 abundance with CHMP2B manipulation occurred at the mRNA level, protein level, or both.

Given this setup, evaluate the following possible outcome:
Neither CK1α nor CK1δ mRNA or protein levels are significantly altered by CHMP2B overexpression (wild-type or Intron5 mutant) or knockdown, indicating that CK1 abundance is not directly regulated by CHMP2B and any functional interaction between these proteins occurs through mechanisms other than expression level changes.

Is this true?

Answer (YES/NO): NO